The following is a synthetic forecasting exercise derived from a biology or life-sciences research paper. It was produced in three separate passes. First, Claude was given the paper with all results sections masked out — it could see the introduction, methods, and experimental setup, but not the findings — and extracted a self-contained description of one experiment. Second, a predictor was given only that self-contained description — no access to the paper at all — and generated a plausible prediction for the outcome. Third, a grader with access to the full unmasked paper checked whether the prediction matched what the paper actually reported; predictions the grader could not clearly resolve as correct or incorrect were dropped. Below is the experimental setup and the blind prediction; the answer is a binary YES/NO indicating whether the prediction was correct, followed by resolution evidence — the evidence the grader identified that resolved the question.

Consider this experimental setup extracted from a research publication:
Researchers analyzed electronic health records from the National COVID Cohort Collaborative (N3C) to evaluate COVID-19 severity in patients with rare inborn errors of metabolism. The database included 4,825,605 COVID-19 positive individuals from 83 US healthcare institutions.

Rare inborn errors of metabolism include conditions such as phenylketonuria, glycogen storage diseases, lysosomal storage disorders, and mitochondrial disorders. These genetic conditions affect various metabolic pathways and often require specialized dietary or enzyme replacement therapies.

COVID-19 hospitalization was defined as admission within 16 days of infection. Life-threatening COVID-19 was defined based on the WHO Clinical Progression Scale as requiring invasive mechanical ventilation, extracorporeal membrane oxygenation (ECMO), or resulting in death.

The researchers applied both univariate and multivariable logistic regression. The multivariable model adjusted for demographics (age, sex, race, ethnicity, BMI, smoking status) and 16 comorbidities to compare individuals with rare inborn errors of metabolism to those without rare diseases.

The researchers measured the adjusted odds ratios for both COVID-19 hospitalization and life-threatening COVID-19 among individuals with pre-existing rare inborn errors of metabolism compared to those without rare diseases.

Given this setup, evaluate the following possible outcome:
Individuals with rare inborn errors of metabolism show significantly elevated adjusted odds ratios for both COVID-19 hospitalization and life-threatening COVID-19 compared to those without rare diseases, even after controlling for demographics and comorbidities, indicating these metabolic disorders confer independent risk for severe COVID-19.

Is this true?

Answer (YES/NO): NO